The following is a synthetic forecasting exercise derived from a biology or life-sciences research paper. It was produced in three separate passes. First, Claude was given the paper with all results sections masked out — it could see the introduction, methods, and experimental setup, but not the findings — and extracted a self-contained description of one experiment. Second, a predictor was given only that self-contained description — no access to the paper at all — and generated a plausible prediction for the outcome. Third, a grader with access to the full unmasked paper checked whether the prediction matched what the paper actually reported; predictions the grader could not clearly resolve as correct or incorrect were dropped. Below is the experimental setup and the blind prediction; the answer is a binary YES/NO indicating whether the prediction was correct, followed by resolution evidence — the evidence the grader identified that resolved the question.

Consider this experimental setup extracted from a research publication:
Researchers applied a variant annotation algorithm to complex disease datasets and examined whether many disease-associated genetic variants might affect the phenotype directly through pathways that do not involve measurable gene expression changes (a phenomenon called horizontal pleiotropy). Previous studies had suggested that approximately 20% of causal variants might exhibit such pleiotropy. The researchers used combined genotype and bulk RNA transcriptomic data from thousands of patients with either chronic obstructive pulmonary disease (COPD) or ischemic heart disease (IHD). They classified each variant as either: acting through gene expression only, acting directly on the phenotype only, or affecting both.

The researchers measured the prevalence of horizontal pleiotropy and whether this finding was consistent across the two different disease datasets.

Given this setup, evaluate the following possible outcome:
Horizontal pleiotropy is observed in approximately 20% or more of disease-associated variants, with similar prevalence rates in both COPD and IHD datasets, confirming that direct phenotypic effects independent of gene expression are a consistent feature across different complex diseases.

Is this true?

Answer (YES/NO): NO